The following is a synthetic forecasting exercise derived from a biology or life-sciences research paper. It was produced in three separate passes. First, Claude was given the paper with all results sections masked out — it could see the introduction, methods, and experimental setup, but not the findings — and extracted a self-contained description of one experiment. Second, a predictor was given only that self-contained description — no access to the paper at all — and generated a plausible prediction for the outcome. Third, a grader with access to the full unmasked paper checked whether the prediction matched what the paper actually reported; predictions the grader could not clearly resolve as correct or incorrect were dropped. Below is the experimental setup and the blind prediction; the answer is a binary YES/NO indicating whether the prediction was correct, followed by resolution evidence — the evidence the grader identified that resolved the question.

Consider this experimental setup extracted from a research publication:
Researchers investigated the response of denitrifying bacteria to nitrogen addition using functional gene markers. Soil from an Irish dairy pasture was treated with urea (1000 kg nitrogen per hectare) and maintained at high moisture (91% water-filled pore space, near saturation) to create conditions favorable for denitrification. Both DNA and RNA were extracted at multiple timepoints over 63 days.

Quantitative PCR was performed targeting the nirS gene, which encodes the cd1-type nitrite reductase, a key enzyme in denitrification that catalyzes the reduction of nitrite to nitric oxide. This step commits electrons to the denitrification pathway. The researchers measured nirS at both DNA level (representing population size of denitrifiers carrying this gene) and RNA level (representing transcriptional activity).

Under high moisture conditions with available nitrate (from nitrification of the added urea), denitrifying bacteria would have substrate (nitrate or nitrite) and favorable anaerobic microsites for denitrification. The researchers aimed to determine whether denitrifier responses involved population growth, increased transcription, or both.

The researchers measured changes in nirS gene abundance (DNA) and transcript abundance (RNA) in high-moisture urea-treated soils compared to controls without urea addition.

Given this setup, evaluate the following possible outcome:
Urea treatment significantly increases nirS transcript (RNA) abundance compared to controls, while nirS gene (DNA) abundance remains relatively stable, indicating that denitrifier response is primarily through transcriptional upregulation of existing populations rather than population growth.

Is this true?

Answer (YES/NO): NO